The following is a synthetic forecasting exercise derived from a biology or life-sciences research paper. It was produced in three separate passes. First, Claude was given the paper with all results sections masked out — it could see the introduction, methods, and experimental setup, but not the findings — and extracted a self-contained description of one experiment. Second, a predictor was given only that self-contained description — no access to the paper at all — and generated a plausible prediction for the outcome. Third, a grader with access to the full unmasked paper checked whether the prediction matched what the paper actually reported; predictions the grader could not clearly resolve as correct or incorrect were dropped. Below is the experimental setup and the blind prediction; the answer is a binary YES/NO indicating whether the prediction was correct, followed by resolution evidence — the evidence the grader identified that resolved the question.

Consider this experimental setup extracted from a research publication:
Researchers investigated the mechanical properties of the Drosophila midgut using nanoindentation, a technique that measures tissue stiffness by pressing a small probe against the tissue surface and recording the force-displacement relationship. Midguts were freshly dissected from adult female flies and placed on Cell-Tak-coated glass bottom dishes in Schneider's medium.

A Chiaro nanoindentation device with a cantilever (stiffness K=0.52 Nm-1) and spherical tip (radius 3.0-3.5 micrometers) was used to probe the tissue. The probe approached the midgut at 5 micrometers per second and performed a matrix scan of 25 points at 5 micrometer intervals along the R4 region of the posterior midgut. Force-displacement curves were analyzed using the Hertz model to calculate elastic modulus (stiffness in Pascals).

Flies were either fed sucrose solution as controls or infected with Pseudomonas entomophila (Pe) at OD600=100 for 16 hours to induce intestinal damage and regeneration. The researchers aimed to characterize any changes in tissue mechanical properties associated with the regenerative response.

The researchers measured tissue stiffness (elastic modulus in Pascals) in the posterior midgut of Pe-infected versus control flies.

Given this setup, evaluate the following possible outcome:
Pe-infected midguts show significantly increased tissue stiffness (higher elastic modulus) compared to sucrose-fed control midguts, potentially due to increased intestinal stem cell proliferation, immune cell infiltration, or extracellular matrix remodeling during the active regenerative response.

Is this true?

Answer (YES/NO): YES